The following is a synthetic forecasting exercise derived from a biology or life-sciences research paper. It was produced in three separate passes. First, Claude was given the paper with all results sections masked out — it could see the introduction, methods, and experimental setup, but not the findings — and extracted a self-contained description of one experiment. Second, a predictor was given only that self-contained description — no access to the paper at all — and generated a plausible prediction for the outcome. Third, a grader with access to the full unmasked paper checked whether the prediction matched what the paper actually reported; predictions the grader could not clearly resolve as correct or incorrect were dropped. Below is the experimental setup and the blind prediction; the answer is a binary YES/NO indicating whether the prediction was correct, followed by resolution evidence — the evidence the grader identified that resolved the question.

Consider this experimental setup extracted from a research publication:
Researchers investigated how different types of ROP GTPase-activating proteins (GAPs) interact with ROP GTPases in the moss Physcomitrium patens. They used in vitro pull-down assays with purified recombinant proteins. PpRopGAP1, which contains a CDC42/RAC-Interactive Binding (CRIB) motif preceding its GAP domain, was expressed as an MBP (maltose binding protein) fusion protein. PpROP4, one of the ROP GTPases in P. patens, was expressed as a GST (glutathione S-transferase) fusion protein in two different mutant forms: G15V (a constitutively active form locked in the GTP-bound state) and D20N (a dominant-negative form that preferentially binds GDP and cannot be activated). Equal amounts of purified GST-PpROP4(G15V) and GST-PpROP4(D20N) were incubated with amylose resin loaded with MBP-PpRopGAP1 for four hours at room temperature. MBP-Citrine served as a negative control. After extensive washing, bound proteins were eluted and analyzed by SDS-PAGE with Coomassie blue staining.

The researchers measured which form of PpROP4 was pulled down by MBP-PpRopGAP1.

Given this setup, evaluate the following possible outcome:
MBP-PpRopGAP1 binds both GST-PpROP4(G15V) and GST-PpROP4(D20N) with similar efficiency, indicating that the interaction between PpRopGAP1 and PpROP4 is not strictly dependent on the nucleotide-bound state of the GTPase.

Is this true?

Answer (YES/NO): NO